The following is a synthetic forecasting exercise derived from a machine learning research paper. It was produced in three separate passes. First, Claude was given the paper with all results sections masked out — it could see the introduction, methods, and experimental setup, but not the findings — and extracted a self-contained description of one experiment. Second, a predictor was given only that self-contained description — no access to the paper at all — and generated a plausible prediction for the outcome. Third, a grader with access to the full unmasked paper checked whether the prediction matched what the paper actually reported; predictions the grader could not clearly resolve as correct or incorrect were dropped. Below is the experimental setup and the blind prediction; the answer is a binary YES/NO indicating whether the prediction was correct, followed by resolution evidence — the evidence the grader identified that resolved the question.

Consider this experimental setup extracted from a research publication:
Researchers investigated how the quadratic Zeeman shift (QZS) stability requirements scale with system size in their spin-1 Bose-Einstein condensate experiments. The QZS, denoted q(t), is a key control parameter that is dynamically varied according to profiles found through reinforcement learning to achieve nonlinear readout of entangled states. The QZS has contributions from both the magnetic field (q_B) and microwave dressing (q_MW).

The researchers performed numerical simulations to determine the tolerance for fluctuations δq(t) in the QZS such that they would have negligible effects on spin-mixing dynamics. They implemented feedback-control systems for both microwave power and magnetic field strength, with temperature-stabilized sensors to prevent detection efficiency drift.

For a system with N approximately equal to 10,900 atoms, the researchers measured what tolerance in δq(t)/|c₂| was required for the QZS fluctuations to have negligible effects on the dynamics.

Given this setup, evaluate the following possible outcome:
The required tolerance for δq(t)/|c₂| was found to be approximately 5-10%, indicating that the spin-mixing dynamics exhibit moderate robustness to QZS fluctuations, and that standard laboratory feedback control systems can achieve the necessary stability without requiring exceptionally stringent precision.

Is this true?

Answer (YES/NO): NO